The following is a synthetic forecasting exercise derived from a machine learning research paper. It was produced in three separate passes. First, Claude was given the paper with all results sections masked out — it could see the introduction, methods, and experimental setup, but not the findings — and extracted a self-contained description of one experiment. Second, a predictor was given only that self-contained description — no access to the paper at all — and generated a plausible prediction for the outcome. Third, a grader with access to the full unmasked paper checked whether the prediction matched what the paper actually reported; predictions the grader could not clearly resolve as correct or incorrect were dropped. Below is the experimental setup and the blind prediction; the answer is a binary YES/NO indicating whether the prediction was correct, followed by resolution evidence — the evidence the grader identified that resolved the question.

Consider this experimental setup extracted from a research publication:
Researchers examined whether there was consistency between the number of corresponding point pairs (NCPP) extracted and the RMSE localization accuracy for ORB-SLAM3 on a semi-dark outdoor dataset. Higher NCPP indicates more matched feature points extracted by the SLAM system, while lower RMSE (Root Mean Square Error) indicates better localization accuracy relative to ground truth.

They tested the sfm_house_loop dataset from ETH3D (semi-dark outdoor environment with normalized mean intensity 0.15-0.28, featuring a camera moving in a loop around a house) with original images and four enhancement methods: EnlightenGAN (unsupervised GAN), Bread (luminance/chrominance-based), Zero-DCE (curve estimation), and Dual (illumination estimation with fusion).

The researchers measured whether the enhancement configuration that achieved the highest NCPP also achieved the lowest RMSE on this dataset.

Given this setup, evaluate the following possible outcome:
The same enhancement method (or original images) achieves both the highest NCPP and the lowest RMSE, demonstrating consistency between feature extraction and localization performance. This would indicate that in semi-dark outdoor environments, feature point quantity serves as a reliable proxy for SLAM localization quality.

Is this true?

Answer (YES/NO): NO